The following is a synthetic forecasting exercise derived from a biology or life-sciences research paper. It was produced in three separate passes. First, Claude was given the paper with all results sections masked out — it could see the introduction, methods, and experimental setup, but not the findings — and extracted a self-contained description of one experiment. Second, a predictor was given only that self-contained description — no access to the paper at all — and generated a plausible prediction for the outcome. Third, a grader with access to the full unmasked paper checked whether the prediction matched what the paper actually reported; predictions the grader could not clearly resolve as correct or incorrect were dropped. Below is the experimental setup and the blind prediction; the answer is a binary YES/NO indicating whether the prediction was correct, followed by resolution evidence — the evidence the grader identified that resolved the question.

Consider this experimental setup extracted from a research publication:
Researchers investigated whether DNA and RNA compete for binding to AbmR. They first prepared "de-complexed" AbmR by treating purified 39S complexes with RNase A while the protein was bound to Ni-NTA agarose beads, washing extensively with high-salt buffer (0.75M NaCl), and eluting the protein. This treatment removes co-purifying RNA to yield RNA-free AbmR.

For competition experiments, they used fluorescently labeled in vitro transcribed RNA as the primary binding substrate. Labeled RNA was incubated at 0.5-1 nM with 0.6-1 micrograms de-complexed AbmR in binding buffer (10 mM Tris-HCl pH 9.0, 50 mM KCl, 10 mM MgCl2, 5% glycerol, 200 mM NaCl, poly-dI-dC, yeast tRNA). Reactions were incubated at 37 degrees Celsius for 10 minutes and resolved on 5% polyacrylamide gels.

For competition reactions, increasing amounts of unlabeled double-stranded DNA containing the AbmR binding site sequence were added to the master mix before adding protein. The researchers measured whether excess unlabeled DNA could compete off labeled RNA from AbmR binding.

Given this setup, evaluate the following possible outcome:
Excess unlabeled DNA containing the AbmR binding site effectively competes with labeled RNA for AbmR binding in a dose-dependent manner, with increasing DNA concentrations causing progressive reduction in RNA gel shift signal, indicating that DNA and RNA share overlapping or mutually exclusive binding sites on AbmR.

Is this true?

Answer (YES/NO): YES